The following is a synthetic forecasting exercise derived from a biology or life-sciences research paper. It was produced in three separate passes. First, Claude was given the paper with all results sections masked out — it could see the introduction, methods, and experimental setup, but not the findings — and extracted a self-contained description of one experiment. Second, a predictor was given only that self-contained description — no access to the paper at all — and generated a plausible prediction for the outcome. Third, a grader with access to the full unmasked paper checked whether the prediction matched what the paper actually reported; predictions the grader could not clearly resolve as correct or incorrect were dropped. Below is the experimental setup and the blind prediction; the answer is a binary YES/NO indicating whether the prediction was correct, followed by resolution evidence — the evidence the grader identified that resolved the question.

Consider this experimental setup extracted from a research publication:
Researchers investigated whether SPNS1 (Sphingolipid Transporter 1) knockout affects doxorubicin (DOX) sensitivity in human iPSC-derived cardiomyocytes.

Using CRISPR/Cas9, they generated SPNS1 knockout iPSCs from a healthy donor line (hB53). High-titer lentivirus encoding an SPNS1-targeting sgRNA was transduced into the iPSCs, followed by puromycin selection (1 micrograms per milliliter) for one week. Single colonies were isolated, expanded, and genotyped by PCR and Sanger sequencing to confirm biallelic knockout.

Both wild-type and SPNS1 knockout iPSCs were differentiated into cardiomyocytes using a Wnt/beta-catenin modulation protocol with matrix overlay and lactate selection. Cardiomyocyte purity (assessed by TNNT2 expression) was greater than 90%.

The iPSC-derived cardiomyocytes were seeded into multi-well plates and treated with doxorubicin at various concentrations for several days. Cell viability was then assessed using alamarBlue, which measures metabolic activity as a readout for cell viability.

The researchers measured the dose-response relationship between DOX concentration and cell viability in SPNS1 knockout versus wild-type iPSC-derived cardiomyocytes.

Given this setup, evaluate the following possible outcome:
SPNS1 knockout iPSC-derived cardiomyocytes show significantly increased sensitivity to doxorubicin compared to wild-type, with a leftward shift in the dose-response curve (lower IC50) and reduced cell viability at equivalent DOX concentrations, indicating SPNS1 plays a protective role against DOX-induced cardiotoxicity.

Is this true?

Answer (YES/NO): YES